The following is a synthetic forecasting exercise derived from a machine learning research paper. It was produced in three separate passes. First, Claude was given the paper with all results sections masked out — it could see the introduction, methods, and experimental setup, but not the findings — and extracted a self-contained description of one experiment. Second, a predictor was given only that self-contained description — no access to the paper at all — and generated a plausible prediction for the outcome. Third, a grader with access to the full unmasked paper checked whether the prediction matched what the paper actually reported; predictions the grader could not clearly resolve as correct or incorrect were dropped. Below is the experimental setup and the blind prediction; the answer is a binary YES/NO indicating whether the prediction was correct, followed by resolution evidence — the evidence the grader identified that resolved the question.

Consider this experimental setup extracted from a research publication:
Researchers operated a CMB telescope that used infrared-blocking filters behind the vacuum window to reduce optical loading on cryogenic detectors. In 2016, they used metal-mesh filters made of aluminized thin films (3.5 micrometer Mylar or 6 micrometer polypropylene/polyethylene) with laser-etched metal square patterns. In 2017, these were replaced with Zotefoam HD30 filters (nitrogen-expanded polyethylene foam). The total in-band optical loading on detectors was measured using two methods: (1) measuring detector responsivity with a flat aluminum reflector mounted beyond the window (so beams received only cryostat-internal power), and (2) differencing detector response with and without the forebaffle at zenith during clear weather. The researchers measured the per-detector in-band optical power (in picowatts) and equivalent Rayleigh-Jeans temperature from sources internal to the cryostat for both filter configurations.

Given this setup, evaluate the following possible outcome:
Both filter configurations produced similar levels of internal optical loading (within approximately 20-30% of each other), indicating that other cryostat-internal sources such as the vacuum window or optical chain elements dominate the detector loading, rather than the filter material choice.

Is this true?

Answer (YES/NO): NO